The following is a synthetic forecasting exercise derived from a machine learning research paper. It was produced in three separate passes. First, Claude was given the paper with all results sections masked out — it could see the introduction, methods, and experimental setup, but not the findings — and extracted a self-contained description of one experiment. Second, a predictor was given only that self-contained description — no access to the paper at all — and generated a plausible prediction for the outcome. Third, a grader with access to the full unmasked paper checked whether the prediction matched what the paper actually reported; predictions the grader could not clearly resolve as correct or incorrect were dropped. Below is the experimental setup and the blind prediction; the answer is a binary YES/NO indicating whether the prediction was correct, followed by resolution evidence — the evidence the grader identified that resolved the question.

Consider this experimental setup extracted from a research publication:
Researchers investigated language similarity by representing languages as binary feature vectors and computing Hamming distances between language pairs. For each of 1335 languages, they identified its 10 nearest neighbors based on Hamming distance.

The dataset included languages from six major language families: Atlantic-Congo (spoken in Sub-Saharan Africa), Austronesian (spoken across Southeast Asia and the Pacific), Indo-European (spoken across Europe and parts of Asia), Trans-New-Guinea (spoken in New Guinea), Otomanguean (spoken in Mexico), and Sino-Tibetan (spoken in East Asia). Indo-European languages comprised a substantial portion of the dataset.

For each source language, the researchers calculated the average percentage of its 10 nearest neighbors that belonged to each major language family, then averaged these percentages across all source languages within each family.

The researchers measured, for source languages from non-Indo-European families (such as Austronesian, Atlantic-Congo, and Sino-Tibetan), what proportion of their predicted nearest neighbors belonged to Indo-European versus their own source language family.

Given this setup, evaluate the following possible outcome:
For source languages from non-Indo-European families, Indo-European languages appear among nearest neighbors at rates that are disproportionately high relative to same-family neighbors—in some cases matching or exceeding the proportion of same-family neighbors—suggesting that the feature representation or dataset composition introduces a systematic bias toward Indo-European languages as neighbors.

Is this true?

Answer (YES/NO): YES